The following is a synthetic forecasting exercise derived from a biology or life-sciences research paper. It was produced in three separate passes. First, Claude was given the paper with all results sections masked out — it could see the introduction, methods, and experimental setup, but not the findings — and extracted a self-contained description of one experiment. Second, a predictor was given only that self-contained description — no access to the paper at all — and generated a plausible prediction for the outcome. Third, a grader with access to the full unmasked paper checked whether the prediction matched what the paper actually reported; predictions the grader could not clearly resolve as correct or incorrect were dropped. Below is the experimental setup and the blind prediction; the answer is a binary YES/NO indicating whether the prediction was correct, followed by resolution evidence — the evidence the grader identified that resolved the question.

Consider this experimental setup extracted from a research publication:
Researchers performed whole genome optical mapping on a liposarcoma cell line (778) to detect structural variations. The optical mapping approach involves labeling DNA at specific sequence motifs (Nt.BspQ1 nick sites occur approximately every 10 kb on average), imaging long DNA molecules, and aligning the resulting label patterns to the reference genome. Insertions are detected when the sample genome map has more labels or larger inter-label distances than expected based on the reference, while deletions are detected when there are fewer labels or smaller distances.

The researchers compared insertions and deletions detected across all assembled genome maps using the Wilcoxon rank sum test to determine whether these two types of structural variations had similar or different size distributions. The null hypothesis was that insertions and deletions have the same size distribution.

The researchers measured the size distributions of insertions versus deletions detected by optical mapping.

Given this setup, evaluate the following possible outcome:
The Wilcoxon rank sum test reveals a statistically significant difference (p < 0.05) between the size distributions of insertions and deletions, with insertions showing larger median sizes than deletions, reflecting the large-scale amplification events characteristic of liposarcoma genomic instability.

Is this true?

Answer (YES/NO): NO